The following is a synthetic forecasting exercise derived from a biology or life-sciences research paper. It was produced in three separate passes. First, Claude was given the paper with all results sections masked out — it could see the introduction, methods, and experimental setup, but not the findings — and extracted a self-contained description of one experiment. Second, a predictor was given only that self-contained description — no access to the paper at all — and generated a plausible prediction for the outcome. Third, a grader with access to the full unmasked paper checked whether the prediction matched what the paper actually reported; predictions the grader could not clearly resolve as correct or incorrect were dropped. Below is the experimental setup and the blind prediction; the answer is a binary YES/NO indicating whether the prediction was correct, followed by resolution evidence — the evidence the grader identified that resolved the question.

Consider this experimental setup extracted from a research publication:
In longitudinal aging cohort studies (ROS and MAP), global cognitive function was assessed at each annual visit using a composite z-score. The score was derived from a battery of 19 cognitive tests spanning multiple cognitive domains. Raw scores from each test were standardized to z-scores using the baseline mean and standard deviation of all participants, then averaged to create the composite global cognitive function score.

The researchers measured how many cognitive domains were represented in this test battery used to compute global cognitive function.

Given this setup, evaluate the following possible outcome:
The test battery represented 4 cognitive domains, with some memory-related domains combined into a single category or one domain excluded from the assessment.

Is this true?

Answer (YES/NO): NO